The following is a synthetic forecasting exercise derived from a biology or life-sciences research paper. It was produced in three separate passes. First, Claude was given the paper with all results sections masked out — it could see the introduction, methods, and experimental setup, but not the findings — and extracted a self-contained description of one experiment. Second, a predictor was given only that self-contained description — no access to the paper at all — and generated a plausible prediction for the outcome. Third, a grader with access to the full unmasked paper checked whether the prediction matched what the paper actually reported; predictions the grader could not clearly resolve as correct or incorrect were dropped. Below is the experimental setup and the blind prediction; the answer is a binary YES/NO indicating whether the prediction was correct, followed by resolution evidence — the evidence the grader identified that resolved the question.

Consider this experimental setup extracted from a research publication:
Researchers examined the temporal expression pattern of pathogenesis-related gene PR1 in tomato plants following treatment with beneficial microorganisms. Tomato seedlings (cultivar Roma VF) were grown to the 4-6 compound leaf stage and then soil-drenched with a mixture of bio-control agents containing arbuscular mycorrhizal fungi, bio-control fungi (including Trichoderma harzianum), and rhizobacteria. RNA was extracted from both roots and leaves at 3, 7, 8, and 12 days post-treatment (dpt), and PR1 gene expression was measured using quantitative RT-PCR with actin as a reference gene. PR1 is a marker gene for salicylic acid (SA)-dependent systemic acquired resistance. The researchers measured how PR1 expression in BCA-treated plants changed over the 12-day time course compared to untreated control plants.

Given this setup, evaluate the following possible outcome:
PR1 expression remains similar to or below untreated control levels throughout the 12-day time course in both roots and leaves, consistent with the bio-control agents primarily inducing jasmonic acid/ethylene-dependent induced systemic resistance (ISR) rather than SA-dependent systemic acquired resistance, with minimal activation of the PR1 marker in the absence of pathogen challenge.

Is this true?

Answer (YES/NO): NO